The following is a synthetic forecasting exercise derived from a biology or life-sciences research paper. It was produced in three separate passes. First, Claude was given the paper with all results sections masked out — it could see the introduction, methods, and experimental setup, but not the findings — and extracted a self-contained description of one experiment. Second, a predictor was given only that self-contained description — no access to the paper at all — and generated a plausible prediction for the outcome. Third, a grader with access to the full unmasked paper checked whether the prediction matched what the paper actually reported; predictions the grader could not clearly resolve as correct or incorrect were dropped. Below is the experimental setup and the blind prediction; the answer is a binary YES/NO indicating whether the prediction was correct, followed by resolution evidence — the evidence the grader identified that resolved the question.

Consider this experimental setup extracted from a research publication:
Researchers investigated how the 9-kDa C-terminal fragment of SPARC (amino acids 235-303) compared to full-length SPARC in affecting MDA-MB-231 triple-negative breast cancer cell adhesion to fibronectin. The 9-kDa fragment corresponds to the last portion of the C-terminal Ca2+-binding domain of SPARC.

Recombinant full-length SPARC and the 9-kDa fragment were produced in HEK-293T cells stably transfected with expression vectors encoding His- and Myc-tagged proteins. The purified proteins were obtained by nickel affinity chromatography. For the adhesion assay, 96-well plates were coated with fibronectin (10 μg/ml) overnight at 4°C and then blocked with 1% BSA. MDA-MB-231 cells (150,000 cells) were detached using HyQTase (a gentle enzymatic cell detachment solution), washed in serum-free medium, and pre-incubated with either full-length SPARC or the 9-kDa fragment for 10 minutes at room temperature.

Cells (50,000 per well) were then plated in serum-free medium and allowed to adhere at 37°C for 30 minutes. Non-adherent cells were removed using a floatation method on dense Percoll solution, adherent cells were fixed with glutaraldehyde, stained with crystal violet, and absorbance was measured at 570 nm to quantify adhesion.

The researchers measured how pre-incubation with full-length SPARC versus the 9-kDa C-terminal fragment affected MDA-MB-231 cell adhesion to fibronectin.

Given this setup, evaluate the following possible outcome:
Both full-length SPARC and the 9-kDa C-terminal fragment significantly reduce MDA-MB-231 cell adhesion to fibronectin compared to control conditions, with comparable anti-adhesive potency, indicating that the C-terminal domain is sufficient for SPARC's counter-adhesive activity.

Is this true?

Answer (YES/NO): NO